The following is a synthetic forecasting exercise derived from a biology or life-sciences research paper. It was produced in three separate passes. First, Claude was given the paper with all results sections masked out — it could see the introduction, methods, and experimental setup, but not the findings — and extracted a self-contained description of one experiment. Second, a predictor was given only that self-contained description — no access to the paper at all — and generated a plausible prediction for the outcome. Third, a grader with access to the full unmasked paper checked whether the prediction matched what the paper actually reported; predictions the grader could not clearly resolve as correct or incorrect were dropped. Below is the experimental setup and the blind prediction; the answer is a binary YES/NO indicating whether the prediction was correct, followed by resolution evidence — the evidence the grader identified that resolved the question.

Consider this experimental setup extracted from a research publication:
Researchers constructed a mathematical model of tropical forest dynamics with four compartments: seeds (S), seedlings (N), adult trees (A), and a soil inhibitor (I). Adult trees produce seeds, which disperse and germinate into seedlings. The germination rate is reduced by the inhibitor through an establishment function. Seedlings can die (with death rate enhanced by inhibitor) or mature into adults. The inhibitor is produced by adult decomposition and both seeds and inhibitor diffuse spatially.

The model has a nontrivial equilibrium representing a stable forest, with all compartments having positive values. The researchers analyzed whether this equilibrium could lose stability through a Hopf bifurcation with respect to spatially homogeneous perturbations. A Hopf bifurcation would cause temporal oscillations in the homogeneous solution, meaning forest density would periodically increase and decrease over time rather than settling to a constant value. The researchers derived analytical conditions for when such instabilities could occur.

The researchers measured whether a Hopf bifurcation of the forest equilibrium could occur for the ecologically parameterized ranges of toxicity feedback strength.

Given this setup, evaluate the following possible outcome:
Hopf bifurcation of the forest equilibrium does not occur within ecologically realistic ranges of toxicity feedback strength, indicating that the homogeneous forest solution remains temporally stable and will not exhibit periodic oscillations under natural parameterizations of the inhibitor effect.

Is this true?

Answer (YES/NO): YES